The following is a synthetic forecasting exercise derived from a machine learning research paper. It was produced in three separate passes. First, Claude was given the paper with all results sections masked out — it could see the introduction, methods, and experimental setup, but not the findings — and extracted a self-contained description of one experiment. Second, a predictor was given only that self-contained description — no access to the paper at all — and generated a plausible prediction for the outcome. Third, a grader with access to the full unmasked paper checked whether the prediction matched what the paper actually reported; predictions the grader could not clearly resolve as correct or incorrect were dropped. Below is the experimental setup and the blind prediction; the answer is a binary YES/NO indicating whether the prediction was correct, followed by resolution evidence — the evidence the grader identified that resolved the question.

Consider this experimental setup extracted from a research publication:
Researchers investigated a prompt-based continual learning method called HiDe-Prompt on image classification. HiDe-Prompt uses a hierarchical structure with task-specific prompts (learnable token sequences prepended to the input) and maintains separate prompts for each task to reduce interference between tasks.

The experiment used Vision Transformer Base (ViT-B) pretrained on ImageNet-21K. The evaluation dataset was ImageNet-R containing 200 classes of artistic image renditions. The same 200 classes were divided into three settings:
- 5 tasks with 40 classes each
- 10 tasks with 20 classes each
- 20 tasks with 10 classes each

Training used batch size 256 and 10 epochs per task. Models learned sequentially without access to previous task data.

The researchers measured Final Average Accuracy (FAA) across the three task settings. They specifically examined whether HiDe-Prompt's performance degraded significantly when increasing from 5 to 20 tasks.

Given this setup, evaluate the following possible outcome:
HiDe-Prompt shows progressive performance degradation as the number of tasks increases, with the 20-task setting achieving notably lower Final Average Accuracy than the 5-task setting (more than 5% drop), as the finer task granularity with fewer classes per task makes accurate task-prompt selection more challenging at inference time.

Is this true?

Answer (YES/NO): NO